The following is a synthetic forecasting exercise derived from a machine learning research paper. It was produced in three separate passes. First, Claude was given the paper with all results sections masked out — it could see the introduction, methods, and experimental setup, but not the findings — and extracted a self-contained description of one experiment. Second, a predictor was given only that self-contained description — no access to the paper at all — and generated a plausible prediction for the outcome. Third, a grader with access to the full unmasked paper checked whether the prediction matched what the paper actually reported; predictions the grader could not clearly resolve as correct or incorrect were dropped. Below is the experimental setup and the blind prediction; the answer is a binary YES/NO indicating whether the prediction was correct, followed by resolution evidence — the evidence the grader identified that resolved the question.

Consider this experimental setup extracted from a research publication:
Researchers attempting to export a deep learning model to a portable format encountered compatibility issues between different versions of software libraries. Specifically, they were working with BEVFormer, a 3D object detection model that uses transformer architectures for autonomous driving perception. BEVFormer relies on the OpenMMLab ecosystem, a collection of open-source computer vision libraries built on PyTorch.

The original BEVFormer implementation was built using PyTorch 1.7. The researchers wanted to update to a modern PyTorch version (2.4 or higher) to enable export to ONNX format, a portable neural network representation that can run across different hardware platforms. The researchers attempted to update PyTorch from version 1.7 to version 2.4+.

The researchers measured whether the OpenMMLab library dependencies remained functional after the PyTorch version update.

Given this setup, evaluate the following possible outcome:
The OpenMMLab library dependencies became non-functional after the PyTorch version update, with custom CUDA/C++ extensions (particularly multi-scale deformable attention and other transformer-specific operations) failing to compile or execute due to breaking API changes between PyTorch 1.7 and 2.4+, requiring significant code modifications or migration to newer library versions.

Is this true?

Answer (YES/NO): NO